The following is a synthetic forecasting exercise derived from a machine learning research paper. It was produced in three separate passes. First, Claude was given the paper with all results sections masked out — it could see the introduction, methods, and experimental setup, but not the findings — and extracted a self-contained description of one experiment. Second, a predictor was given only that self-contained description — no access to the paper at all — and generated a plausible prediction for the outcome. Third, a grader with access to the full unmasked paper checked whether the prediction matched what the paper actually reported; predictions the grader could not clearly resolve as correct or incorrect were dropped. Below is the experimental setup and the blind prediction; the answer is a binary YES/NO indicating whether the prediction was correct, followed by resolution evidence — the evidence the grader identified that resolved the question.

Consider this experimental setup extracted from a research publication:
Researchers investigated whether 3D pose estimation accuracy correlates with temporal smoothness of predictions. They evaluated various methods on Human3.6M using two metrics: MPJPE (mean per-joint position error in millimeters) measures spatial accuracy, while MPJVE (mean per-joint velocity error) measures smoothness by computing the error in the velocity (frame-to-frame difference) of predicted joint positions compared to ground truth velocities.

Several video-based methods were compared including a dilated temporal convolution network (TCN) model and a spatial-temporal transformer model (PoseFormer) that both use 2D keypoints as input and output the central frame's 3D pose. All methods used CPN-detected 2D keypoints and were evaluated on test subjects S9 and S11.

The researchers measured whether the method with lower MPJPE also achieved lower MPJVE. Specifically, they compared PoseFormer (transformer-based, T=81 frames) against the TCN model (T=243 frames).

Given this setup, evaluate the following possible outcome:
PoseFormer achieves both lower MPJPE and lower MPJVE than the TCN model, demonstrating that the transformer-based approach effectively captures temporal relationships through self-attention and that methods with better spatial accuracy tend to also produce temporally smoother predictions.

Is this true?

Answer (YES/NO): NO